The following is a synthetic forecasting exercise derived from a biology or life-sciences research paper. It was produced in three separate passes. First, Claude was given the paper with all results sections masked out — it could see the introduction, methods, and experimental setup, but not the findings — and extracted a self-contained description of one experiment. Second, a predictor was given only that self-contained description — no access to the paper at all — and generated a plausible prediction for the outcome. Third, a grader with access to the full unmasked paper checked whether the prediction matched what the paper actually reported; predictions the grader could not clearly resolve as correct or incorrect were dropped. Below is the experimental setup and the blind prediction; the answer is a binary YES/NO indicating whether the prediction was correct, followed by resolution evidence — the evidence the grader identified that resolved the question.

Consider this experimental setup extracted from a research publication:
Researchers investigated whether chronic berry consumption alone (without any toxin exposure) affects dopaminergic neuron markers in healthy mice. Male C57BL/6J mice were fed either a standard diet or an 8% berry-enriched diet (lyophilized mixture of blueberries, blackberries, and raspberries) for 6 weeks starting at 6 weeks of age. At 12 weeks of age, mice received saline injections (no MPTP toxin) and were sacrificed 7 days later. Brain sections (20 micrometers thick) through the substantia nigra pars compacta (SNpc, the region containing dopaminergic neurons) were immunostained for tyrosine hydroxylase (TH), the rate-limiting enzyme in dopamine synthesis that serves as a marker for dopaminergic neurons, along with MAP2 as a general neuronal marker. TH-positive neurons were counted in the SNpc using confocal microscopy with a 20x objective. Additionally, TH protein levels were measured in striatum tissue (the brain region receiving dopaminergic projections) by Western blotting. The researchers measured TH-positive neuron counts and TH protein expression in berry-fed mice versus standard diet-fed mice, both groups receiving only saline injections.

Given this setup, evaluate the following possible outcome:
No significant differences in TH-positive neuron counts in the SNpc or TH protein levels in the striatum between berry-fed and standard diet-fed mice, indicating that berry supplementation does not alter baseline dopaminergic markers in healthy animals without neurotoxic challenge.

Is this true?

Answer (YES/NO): YES